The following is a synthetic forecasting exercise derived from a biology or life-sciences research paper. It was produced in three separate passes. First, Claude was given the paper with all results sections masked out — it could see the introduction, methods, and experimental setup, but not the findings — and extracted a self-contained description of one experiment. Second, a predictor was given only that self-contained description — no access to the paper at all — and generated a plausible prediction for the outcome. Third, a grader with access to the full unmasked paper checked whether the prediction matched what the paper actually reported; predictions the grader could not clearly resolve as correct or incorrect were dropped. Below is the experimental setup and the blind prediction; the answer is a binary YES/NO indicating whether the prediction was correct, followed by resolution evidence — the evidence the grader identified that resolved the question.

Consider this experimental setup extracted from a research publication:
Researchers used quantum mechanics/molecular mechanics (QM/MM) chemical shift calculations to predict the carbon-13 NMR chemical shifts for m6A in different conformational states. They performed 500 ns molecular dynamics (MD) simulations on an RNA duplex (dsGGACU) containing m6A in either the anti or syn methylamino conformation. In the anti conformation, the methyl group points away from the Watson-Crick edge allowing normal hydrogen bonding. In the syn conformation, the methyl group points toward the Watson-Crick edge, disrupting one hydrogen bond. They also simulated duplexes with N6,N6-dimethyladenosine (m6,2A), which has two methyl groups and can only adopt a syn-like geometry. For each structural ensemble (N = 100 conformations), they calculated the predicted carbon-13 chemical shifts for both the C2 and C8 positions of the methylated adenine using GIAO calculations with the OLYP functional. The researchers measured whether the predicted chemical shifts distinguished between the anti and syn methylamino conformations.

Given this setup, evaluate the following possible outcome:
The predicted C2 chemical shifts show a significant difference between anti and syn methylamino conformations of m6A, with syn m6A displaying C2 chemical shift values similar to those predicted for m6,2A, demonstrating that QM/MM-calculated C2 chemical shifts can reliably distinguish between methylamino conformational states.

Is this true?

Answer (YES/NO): YES